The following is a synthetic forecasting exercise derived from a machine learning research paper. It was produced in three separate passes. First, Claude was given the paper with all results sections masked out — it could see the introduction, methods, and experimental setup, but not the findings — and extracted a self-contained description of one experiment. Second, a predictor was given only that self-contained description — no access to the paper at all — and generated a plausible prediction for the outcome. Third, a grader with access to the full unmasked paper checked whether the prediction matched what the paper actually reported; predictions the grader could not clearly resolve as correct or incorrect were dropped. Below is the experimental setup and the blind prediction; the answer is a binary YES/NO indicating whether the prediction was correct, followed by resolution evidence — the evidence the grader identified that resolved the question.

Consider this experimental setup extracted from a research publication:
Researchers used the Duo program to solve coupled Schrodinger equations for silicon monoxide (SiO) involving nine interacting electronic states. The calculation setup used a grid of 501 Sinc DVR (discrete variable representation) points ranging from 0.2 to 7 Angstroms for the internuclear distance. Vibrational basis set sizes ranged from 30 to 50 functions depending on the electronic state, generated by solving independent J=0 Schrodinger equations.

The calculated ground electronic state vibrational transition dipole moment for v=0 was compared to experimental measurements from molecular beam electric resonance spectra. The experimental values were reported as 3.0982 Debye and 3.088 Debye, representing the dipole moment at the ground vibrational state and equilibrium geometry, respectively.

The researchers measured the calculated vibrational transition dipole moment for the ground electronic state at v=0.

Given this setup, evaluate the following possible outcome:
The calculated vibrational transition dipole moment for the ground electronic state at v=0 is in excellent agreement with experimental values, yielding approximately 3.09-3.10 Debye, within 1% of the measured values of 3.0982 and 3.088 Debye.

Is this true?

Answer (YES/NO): NO